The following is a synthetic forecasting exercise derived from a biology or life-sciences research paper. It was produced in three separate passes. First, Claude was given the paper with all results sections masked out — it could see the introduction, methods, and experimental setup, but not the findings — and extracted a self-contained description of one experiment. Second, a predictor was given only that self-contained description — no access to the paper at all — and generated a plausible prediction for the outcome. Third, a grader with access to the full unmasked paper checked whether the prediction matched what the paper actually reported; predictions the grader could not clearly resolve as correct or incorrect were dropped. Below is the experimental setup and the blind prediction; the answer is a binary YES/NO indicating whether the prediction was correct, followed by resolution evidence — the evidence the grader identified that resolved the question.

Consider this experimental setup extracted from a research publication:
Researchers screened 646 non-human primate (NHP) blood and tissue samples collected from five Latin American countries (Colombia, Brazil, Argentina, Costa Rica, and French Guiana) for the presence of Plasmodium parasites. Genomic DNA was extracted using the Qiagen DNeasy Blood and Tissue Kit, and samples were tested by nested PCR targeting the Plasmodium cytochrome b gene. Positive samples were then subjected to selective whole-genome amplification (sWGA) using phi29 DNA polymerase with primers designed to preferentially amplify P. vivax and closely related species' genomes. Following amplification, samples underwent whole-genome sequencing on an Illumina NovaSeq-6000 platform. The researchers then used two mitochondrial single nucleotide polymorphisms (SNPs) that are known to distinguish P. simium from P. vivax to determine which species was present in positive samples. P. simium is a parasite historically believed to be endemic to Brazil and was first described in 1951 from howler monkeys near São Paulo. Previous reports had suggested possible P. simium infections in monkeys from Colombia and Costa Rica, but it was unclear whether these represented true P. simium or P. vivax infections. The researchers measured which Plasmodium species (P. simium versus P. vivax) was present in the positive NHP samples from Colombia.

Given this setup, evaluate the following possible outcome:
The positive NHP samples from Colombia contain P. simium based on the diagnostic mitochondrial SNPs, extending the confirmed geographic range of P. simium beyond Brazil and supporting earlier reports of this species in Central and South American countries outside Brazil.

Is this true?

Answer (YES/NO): NO